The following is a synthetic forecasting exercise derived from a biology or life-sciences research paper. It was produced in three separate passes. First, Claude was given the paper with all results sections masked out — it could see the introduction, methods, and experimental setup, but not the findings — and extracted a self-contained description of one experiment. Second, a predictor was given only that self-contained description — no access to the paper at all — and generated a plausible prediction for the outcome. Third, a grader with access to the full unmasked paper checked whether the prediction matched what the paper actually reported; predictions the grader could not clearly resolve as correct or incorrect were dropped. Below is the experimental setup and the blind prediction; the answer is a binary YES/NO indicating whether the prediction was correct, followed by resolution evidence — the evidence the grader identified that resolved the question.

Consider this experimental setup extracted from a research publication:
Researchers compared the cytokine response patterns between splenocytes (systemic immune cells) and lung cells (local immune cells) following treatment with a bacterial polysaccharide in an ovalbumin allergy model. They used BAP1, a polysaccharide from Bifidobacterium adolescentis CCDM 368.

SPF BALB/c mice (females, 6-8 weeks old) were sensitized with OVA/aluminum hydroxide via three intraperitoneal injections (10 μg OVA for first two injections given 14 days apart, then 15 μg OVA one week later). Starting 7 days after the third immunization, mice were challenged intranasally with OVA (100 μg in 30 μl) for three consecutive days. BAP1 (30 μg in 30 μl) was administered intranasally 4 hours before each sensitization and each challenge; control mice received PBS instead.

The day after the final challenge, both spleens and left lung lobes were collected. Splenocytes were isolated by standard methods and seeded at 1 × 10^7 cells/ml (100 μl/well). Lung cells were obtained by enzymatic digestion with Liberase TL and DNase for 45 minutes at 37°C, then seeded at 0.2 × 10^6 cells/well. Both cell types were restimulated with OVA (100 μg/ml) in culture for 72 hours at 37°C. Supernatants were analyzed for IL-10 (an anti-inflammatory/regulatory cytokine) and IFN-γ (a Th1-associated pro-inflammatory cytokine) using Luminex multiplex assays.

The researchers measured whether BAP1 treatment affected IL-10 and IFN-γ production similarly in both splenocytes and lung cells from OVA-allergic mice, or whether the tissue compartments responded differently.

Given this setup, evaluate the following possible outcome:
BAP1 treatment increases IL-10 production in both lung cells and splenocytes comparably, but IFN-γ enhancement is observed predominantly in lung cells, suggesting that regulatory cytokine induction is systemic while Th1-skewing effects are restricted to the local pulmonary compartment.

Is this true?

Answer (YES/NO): NO